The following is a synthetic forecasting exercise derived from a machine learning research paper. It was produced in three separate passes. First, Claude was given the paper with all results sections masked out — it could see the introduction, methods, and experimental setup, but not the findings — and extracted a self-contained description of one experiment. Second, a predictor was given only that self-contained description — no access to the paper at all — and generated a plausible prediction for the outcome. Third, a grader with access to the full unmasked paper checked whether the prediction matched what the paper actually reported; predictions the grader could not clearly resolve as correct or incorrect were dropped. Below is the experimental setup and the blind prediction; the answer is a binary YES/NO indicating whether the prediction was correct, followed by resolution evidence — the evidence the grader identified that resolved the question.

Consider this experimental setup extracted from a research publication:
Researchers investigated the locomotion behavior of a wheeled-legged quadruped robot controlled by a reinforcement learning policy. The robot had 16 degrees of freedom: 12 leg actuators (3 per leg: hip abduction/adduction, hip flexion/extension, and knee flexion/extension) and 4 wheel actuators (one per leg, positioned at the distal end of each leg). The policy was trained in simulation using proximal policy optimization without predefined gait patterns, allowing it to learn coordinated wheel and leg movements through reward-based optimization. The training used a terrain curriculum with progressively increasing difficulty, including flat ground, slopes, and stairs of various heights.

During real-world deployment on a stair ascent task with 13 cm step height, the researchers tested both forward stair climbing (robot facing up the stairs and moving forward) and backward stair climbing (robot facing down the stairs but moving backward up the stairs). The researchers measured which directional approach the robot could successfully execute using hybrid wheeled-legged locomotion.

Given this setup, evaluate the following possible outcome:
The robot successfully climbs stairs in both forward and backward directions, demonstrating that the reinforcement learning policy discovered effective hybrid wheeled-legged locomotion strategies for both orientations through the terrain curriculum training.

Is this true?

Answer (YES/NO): YES